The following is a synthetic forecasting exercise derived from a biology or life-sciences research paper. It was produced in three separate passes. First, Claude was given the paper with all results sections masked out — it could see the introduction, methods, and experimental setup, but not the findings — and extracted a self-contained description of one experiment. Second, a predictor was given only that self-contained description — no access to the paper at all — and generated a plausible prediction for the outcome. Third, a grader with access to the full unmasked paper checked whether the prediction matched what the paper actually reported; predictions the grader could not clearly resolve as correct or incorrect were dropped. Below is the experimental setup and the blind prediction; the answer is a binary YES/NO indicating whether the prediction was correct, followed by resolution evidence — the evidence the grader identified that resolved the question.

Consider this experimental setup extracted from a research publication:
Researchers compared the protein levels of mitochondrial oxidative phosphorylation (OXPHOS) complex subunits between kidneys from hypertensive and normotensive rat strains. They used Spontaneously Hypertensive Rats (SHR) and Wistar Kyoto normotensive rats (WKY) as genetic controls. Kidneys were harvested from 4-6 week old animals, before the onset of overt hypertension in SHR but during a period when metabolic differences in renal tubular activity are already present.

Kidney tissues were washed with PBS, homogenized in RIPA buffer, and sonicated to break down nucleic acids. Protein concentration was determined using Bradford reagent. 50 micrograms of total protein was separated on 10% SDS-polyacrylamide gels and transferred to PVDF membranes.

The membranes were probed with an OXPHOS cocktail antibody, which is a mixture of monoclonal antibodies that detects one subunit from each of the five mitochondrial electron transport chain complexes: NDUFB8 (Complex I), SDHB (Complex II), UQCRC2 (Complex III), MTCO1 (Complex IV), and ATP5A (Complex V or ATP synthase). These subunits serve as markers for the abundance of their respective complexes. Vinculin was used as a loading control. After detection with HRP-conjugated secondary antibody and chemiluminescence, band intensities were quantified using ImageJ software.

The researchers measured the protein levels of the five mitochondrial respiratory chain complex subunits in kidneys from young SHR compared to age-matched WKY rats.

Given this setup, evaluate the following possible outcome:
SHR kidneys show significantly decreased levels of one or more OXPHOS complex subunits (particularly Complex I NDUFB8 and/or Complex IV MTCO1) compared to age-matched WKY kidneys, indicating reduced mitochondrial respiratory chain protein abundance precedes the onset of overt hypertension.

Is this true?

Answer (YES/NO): NO